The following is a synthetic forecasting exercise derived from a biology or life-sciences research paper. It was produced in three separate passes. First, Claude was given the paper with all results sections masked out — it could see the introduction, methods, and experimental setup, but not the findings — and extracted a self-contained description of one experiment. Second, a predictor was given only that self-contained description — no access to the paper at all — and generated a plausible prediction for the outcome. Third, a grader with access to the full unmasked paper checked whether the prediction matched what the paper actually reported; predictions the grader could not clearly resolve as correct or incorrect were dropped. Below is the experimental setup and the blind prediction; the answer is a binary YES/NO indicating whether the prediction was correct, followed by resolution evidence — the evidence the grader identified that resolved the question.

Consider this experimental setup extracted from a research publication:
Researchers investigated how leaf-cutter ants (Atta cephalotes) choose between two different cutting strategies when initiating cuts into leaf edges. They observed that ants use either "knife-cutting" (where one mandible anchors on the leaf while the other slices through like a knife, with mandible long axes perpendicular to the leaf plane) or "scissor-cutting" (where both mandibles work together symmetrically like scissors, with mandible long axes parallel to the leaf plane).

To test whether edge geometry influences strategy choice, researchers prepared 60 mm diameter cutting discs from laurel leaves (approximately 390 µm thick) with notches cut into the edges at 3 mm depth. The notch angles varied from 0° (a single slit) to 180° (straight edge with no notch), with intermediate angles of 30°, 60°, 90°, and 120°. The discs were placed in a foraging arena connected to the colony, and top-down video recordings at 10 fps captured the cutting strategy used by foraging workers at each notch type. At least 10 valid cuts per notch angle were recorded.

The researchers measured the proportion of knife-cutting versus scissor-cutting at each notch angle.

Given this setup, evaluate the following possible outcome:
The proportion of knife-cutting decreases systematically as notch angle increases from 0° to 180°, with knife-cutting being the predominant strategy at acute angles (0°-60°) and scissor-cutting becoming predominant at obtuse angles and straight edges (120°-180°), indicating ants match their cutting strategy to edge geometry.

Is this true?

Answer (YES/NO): NO